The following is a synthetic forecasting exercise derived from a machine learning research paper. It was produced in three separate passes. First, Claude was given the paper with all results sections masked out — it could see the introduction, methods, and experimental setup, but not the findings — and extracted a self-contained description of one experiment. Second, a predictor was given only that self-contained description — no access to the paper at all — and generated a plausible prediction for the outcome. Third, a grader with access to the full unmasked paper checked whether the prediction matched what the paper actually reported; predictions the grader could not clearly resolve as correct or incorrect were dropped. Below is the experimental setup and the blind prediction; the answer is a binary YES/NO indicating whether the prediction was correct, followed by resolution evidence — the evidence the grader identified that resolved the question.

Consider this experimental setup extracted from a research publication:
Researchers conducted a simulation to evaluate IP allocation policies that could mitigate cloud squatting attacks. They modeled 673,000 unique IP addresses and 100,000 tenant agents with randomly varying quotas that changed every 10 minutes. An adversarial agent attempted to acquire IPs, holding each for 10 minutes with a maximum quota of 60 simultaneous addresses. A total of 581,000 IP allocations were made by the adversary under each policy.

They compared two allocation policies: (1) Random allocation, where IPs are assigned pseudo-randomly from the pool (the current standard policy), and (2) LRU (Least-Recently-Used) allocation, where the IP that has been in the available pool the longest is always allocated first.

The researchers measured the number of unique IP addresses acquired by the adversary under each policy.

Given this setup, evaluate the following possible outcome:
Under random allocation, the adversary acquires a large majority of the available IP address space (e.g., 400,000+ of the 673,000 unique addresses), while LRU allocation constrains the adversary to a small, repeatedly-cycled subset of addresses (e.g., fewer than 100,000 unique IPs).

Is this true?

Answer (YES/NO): NO